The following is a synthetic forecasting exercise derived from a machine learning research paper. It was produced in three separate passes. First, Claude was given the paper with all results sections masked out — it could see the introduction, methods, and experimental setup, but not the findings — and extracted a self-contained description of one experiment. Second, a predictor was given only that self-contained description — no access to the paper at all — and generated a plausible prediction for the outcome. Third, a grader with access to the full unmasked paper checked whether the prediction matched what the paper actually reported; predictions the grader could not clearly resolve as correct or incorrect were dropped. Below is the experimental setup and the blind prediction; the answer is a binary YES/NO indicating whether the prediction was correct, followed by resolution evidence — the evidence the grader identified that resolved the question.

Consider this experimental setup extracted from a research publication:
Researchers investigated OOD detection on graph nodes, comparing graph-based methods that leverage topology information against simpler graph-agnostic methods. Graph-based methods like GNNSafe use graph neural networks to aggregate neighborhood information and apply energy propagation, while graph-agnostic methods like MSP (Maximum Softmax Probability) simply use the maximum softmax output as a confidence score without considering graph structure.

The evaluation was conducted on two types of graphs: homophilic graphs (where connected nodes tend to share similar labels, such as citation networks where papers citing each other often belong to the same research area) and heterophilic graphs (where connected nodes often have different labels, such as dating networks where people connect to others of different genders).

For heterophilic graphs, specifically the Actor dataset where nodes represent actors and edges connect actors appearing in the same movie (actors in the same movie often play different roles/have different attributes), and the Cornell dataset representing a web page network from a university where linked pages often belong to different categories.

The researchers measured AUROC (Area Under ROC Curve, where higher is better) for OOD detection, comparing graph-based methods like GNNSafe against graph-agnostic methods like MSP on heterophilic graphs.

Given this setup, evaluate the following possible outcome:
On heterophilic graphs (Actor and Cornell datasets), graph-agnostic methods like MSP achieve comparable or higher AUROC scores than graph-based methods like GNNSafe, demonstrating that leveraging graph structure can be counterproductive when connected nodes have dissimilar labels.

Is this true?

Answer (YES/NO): YES